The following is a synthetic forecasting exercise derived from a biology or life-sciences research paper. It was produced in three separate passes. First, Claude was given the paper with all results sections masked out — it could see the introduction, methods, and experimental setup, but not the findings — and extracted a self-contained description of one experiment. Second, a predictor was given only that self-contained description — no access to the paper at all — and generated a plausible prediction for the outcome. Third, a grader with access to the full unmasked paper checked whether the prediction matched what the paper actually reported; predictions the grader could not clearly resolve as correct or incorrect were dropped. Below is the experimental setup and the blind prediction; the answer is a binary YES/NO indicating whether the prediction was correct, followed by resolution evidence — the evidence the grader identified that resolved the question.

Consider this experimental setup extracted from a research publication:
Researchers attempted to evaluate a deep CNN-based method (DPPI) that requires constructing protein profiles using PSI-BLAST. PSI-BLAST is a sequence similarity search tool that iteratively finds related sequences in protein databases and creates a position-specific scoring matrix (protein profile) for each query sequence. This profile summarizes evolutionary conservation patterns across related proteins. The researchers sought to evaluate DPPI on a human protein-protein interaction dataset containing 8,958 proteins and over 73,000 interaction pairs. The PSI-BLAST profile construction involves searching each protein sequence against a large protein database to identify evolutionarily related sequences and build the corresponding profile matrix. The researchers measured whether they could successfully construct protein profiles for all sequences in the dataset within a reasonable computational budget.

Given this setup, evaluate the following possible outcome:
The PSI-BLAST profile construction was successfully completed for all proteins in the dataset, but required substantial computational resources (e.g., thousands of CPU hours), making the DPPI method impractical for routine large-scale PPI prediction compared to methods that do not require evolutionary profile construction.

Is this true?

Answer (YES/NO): NO